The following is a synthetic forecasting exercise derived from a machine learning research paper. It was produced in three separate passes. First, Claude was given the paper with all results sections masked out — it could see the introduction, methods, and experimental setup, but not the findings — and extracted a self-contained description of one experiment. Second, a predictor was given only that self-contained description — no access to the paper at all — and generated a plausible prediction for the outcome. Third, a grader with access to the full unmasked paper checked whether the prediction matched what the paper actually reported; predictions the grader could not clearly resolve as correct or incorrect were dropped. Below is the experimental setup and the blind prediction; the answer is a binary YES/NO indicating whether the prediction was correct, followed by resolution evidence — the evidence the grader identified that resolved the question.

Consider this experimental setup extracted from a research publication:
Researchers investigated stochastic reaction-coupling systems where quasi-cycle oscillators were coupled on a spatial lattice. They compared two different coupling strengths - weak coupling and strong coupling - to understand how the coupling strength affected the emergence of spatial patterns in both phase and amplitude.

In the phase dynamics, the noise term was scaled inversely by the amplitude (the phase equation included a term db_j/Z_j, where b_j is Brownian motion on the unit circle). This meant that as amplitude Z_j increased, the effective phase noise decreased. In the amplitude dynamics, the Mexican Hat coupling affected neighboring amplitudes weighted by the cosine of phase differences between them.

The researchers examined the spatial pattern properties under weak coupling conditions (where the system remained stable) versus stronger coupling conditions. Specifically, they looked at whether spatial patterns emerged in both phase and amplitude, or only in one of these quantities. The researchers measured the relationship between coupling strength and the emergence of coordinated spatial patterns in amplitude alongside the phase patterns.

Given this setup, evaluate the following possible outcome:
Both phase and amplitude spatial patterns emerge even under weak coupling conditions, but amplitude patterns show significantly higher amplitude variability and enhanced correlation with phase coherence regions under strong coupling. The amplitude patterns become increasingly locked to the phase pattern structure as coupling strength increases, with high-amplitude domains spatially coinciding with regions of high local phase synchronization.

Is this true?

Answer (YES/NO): NO